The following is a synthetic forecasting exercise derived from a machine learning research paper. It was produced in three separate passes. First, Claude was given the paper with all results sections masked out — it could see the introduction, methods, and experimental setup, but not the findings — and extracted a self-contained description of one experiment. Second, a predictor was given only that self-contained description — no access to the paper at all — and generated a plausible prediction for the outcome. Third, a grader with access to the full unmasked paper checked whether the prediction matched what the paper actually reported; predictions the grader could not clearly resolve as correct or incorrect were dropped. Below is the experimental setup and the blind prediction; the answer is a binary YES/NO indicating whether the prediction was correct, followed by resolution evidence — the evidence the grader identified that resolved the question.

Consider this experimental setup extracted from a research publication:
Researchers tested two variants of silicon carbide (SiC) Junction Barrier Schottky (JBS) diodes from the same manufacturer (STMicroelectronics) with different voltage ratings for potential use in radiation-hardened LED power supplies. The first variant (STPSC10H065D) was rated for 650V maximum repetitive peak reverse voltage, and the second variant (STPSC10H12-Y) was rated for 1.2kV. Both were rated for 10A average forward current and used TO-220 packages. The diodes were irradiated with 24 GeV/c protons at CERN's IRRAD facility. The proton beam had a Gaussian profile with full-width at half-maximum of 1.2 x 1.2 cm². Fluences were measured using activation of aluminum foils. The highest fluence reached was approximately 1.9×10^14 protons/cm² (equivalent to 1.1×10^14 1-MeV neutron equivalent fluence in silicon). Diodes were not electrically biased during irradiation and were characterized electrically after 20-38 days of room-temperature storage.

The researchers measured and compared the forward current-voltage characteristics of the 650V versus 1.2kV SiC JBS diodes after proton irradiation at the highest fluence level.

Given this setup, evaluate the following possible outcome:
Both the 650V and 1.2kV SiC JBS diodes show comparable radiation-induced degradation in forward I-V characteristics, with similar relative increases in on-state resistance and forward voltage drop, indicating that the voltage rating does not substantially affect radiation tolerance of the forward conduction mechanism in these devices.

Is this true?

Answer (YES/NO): NO